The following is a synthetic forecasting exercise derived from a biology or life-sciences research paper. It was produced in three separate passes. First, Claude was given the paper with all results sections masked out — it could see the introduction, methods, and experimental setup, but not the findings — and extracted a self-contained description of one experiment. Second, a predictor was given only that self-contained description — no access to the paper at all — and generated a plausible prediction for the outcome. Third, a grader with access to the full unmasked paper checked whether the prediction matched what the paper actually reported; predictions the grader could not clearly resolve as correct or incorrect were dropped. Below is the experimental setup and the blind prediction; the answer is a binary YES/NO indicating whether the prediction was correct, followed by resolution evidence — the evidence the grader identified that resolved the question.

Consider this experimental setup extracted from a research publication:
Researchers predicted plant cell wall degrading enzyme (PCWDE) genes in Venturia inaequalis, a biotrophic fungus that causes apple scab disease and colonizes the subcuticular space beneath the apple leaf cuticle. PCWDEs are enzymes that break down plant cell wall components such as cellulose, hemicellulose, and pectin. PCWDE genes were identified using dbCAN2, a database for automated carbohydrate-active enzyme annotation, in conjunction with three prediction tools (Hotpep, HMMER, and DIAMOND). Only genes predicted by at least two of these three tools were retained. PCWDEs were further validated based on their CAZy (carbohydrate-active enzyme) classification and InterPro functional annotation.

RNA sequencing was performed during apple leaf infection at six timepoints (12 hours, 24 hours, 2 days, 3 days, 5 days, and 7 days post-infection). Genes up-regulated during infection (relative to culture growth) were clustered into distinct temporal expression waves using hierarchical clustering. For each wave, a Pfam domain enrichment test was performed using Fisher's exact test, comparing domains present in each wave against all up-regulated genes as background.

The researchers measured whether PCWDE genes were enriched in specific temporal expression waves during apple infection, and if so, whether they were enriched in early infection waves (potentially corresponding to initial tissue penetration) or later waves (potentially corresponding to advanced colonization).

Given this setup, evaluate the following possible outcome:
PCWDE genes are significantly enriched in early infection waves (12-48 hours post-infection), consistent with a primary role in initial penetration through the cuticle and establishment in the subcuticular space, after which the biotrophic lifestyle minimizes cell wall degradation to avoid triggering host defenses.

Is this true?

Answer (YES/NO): NO